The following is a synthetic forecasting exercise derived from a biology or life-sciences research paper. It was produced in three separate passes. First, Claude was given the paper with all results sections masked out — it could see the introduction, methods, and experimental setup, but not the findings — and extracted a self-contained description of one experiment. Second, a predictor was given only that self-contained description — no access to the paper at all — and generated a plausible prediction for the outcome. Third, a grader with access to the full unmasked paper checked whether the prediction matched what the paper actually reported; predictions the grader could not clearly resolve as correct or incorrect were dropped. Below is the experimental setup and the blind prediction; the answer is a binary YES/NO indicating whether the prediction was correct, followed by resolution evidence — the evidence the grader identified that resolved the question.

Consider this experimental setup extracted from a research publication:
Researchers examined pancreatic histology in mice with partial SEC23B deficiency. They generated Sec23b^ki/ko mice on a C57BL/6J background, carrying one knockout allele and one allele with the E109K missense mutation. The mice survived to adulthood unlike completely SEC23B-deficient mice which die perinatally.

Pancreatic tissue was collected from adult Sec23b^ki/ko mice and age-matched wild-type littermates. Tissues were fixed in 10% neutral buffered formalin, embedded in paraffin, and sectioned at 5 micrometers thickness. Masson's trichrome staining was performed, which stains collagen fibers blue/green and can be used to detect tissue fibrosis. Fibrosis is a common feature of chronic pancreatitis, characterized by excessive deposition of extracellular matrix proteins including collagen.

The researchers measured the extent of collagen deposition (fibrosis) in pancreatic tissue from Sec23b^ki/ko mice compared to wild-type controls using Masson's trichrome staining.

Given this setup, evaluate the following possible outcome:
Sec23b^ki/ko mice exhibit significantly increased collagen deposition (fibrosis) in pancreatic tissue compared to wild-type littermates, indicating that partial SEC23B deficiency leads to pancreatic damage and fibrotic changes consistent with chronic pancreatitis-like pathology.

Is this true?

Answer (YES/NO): YES